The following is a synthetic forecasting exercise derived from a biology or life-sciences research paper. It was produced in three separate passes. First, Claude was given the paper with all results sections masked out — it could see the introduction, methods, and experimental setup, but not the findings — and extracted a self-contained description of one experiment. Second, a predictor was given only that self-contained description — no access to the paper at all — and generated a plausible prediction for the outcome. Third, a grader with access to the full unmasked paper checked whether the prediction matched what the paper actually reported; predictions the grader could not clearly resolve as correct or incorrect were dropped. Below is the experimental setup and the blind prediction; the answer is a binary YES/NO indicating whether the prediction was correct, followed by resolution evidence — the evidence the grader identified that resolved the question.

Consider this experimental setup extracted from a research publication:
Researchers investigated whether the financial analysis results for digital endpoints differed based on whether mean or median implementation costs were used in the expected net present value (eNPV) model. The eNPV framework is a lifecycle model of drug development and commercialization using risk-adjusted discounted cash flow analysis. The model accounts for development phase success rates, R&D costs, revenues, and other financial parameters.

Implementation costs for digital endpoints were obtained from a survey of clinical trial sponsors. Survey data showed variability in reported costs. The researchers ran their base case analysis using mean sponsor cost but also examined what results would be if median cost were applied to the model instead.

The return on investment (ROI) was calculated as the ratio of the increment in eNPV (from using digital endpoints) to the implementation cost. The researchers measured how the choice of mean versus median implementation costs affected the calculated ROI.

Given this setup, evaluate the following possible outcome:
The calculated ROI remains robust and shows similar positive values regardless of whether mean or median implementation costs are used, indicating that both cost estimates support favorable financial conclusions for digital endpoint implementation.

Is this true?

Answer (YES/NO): NO